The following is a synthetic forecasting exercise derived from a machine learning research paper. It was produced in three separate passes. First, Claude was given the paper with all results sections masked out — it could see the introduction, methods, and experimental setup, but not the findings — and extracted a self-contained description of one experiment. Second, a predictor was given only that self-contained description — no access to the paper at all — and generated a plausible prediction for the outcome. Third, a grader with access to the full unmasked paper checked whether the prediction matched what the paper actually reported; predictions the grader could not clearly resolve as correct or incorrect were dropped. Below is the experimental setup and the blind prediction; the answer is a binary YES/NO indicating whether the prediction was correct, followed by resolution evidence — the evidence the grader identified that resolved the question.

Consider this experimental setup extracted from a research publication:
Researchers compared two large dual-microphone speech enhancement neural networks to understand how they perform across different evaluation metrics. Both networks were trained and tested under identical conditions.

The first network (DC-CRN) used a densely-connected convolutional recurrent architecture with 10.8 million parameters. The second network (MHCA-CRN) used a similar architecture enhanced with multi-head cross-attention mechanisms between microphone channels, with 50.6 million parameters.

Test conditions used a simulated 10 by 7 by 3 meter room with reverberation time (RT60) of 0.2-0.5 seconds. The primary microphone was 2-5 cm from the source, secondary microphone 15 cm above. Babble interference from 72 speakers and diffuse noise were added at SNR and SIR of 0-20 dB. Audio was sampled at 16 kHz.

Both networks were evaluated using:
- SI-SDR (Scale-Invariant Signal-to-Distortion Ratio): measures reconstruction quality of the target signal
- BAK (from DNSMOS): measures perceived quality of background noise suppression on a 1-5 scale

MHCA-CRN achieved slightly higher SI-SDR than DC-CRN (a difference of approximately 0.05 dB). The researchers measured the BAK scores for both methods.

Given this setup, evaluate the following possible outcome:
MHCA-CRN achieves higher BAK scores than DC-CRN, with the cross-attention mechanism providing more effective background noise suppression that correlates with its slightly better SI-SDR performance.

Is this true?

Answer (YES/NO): NO